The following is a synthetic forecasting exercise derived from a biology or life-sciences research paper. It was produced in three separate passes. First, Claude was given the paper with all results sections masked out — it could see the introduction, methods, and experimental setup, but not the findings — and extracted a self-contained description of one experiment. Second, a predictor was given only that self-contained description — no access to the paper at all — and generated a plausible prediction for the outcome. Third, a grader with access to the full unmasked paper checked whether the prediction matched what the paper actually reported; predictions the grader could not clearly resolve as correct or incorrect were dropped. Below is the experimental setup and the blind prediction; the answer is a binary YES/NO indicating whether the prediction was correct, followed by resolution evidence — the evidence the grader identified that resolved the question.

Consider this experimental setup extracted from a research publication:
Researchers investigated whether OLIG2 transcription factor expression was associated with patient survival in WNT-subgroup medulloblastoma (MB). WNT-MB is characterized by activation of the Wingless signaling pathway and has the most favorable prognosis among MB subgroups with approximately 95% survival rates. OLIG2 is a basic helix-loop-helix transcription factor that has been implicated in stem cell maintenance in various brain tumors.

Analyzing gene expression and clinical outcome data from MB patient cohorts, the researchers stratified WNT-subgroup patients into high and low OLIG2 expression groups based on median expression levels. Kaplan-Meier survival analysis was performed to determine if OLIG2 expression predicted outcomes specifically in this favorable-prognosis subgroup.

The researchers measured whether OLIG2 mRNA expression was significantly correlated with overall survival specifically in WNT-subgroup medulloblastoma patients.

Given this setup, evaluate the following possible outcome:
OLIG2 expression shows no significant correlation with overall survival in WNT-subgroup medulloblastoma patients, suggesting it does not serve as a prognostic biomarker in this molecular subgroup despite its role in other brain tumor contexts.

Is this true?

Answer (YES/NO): YES